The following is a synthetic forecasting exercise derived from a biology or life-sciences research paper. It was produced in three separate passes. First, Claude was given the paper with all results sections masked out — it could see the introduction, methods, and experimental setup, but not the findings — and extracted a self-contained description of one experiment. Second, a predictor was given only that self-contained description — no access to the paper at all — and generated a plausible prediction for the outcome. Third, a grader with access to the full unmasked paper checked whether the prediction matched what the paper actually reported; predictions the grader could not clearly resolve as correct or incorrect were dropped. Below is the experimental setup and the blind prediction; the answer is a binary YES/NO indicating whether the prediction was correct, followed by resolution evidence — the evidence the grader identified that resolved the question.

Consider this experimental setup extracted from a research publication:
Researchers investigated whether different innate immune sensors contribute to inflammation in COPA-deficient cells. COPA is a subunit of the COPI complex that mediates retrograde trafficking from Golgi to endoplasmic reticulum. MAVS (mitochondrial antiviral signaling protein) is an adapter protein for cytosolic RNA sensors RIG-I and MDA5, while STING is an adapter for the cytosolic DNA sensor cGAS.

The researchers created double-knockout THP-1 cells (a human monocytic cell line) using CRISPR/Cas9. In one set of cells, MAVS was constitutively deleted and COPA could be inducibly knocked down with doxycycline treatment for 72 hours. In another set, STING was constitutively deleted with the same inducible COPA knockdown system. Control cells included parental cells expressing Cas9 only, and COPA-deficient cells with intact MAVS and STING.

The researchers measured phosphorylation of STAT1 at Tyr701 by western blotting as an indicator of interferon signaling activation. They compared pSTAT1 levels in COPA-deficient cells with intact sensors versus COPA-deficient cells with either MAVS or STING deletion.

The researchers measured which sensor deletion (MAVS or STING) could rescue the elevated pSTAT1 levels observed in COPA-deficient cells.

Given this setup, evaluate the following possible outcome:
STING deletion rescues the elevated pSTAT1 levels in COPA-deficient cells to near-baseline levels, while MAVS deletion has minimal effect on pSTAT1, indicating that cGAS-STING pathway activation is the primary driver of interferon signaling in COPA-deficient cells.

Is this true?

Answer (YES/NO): YES